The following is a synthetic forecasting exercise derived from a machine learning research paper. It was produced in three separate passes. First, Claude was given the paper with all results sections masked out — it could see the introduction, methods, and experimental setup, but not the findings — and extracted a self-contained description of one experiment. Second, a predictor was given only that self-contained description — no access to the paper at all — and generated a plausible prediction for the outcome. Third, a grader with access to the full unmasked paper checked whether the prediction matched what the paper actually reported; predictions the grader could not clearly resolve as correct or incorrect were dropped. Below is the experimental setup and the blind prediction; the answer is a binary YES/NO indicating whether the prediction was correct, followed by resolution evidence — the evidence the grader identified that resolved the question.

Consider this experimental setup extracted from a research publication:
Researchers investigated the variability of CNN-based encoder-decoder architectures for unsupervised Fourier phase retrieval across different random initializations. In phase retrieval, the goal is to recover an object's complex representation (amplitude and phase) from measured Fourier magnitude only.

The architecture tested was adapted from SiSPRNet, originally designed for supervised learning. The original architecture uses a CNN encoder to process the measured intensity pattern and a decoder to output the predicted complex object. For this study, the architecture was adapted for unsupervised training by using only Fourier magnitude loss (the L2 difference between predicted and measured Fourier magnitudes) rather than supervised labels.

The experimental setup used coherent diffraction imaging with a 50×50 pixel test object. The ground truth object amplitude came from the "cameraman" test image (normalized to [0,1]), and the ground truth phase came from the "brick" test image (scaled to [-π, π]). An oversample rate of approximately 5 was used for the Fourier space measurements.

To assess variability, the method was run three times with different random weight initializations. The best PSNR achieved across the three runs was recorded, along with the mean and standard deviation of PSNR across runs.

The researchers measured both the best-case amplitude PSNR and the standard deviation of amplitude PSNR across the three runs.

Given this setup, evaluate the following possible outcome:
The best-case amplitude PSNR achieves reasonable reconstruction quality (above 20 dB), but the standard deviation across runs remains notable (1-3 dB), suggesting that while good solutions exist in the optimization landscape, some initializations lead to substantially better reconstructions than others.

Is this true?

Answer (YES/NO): NO